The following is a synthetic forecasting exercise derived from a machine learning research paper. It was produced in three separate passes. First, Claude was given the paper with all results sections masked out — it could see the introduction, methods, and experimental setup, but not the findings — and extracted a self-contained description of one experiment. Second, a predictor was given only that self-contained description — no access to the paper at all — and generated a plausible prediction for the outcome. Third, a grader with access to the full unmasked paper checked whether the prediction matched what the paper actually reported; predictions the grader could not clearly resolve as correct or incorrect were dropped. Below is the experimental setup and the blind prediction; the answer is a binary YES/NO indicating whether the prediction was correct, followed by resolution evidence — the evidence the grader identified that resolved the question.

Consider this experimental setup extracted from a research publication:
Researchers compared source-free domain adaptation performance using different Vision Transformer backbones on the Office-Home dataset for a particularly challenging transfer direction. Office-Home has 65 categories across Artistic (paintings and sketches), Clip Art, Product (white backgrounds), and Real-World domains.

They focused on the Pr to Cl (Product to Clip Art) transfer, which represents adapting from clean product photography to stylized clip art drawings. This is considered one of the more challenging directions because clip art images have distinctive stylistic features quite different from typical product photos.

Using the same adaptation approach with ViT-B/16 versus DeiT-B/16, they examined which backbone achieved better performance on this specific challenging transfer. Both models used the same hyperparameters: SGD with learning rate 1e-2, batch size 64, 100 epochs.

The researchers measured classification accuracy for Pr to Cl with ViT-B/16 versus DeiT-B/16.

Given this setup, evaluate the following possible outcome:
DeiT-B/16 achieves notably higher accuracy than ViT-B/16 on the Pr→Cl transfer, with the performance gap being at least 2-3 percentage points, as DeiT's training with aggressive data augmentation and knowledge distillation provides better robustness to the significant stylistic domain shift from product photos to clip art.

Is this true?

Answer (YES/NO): YES